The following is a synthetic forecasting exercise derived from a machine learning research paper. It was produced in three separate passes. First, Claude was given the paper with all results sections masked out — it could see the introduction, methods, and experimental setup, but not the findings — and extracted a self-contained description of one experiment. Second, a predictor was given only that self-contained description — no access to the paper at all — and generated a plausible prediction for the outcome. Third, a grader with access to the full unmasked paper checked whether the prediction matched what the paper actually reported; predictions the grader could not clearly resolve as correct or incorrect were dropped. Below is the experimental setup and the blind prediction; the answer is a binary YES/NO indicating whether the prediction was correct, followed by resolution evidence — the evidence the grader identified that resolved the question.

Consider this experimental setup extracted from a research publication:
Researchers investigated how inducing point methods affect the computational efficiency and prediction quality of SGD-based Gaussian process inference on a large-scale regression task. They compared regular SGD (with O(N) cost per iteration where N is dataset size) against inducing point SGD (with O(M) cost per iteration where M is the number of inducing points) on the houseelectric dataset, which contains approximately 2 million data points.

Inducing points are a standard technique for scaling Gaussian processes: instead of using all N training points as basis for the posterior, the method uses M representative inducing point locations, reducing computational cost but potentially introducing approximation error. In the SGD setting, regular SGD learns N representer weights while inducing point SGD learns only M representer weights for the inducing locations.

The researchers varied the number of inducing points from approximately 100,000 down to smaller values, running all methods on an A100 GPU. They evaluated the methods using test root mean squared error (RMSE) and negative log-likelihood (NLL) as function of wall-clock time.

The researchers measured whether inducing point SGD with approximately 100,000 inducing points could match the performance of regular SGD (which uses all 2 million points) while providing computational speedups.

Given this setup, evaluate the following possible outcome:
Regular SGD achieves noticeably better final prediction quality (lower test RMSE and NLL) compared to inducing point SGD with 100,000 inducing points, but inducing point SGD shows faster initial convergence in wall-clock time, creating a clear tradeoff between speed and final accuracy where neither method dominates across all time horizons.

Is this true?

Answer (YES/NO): NO